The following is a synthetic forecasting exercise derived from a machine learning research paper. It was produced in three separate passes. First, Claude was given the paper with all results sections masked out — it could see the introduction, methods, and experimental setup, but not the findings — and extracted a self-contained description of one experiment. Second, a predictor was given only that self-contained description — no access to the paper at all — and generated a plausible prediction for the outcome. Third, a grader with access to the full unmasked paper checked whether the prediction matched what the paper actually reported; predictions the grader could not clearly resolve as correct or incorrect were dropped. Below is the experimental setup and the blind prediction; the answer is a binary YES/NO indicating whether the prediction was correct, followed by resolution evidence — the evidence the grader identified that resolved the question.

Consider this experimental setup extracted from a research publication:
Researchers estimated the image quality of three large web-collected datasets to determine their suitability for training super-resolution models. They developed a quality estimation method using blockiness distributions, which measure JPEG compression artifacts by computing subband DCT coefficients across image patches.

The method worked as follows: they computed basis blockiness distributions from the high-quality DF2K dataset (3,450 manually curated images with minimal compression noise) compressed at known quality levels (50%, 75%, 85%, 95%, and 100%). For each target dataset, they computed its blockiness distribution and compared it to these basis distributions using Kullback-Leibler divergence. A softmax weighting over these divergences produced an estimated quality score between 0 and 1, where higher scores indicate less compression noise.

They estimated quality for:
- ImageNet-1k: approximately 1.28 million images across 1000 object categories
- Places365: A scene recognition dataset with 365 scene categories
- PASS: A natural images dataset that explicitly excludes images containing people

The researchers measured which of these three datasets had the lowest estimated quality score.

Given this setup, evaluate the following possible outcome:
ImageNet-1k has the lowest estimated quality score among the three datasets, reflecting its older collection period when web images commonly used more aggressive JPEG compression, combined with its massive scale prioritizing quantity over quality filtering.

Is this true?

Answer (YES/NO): NO